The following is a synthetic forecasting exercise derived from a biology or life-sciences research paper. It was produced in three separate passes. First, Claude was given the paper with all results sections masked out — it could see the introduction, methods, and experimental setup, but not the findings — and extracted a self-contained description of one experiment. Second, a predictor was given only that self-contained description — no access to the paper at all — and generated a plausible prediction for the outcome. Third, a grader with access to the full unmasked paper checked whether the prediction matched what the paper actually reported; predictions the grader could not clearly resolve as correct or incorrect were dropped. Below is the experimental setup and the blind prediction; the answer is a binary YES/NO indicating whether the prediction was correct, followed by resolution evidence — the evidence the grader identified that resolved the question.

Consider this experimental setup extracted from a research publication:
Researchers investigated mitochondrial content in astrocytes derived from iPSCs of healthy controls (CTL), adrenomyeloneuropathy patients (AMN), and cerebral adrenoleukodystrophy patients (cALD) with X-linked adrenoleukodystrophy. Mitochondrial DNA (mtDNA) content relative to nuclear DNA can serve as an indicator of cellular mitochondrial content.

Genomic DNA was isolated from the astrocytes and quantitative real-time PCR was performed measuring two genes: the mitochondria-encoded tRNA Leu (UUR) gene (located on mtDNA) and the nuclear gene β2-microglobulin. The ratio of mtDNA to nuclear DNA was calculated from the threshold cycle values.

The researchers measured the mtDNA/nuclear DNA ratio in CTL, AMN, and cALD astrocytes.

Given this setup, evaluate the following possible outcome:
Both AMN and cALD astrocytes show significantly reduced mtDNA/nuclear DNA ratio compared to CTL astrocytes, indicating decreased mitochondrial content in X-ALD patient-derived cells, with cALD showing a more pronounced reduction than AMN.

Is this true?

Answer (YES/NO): YES